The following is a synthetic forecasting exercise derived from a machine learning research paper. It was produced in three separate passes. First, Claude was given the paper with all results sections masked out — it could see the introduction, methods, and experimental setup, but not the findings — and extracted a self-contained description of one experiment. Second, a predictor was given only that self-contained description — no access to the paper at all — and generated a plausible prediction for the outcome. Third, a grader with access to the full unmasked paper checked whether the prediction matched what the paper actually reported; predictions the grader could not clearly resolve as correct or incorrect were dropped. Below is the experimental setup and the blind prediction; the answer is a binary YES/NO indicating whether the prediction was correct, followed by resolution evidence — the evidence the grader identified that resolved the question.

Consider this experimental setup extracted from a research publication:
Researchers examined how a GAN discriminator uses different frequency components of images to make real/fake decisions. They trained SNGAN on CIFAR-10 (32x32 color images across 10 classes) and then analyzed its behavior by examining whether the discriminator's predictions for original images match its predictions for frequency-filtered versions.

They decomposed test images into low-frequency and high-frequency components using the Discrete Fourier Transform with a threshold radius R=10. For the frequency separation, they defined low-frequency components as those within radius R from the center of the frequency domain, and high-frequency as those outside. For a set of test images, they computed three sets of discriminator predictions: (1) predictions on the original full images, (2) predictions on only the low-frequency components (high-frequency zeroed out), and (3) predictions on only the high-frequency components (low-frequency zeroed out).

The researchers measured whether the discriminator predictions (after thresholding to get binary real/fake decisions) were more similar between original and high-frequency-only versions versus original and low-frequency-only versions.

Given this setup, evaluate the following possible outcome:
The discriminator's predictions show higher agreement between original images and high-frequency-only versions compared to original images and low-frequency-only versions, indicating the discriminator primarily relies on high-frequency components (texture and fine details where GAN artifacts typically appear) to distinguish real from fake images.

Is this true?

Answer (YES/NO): YES